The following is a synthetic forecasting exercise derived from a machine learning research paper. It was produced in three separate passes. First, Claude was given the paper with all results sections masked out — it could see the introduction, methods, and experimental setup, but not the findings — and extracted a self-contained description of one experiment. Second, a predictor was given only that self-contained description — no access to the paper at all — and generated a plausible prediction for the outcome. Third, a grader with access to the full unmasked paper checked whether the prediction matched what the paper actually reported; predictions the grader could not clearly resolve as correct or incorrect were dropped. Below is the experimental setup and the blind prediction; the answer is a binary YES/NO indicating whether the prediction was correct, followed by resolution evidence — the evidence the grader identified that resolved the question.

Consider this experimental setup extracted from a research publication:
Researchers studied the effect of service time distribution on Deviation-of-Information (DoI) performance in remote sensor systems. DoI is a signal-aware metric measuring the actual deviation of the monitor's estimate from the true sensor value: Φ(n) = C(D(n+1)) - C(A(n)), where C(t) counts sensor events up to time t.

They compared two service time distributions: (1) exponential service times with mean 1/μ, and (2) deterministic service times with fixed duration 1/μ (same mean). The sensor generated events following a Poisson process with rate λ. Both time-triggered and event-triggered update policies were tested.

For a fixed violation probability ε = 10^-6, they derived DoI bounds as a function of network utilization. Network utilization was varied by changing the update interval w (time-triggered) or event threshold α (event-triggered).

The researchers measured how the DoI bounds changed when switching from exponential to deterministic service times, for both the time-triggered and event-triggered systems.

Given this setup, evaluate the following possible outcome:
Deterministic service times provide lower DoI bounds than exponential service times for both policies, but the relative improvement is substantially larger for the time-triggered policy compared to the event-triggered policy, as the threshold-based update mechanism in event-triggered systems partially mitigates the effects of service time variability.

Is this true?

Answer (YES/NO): NO